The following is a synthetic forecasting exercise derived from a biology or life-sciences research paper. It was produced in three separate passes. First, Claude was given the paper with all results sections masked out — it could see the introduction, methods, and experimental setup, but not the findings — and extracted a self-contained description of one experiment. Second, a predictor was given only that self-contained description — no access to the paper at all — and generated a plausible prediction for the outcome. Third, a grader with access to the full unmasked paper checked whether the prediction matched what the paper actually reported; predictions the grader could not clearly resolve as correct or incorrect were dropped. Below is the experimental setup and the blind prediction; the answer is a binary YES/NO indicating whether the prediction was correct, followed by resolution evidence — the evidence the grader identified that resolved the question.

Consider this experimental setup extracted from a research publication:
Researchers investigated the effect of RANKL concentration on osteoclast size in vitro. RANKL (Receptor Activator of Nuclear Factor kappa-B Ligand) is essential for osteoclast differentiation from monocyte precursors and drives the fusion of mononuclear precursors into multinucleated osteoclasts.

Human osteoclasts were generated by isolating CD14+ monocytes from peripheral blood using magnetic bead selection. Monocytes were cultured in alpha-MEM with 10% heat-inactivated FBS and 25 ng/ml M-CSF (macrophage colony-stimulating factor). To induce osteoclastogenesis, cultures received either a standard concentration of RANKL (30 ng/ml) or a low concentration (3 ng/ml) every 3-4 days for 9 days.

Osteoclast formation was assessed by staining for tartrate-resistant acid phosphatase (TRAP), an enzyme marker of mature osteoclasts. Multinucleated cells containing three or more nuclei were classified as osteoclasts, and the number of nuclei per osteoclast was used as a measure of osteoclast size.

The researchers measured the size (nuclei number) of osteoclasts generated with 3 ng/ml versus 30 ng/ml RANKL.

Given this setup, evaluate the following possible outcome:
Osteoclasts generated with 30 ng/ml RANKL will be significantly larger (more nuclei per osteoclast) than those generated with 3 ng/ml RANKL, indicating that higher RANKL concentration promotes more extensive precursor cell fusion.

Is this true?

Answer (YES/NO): YES